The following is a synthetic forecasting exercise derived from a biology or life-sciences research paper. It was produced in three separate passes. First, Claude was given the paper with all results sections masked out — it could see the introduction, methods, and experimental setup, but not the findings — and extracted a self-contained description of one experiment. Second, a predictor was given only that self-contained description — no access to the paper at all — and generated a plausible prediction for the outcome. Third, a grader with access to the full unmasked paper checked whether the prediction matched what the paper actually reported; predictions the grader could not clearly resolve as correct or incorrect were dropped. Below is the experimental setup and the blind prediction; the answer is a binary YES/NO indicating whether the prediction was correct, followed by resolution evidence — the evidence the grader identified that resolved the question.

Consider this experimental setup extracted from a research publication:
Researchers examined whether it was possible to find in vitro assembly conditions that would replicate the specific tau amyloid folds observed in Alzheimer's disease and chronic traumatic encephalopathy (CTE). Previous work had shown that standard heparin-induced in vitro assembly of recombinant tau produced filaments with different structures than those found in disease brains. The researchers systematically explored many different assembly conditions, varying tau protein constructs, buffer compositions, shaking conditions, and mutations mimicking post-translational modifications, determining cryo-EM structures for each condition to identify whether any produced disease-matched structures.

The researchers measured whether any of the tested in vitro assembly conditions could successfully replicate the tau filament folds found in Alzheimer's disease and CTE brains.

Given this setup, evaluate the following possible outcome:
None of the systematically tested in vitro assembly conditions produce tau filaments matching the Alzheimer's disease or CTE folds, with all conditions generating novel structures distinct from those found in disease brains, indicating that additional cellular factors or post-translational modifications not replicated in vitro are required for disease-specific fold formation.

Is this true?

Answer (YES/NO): NO